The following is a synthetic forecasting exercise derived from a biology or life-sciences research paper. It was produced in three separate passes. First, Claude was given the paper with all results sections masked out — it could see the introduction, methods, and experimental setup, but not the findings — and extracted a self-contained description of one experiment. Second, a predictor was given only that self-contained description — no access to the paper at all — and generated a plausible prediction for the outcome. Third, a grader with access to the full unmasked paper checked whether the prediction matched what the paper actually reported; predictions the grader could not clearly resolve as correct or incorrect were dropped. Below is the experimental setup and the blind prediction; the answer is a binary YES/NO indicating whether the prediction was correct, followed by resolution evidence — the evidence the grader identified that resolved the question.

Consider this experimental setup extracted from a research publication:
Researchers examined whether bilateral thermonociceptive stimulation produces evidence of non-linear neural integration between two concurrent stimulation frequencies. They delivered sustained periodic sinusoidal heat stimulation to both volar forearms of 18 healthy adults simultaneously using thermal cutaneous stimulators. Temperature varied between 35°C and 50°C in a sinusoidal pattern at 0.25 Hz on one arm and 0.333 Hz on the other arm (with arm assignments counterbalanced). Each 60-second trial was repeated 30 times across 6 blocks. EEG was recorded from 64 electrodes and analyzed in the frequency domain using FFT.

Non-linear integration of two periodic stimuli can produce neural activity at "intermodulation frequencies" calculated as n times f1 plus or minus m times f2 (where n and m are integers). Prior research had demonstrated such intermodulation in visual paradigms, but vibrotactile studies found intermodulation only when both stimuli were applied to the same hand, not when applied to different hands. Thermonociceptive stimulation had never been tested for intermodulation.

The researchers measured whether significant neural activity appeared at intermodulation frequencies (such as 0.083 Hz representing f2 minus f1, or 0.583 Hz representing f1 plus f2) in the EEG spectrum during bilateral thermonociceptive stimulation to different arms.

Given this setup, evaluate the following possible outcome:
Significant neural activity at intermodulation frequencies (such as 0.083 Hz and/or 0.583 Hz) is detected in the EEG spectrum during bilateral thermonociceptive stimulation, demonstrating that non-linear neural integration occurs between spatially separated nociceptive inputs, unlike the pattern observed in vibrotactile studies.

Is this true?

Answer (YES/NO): NO